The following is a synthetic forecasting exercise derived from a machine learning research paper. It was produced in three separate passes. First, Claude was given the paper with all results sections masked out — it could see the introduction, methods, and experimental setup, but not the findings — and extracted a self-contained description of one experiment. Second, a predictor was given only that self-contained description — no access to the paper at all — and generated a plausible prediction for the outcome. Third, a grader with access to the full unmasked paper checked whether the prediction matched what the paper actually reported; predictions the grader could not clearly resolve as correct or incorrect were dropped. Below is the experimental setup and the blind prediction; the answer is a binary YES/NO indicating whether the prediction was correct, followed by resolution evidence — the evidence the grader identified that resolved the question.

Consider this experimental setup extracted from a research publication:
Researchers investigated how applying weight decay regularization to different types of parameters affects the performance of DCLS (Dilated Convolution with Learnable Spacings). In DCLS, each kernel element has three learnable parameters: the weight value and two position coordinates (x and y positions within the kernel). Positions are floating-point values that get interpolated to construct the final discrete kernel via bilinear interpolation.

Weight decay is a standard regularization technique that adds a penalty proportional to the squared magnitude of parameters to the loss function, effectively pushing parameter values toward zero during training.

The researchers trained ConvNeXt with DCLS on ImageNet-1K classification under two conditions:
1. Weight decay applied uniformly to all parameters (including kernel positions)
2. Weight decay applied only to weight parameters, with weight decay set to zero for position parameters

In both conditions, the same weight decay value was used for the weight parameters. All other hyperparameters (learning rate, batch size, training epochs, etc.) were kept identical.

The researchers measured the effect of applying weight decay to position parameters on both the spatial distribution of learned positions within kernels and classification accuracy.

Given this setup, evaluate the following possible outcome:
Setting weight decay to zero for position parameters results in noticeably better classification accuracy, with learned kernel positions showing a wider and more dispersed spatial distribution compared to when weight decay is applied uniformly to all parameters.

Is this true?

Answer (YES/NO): YES